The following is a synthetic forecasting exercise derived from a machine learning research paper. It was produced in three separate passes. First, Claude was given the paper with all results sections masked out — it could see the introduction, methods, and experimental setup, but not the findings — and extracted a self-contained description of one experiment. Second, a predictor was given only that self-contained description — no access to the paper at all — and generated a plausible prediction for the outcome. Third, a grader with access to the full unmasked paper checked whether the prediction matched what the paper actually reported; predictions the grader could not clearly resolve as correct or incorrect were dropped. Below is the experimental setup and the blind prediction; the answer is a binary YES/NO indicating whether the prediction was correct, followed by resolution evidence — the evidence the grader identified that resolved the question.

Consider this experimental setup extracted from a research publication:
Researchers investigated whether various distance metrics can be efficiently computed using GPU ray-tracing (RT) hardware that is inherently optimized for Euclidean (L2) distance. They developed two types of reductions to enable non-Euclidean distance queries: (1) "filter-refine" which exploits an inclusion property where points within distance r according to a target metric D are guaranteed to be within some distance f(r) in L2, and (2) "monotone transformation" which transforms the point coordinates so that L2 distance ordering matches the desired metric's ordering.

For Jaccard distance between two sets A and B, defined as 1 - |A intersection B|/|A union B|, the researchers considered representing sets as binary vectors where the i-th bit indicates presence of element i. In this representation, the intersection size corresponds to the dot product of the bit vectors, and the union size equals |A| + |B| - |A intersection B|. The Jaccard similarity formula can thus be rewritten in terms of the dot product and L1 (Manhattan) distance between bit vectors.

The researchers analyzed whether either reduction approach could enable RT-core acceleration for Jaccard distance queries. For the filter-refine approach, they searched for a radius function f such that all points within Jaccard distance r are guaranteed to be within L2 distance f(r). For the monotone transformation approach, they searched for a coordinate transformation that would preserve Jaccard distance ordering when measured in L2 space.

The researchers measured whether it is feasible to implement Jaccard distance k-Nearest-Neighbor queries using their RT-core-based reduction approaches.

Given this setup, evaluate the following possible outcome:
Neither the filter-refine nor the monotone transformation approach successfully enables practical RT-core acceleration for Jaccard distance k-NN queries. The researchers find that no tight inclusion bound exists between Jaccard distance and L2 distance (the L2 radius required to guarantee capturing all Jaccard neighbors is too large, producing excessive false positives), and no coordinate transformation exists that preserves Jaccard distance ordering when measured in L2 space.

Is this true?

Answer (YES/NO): NO